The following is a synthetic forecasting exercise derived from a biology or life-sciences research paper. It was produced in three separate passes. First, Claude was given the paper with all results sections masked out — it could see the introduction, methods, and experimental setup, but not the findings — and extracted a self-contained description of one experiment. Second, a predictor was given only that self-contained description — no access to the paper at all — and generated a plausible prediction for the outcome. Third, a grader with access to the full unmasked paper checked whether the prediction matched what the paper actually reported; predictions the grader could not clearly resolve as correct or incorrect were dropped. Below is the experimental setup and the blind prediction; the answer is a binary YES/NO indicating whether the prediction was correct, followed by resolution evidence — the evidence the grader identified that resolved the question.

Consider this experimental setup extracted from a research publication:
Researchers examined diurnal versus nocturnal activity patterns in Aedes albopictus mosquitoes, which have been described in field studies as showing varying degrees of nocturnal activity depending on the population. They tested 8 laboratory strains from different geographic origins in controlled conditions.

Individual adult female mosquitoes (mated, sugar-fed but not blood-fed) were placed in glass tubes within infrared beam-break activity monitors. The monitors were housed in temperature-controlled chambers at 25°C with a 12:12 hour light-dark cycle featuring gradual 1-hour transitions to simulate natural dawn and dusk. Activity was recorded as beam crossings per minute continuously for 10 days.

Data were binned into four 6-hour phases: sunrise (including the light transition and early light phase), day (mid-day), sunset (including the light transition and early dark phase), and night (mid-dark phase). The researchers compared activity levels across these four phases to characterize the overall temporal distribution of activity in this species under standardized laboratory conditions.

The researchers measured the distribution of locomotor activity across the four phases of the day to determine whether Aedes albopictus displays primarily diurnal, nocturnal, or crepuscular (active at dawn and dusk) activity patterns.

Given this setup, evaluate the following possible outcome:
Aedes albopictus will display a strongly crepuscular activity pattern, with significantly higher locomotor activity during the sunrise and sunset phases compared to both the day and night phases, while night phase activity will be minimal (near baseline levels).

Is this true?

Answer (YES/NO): NO